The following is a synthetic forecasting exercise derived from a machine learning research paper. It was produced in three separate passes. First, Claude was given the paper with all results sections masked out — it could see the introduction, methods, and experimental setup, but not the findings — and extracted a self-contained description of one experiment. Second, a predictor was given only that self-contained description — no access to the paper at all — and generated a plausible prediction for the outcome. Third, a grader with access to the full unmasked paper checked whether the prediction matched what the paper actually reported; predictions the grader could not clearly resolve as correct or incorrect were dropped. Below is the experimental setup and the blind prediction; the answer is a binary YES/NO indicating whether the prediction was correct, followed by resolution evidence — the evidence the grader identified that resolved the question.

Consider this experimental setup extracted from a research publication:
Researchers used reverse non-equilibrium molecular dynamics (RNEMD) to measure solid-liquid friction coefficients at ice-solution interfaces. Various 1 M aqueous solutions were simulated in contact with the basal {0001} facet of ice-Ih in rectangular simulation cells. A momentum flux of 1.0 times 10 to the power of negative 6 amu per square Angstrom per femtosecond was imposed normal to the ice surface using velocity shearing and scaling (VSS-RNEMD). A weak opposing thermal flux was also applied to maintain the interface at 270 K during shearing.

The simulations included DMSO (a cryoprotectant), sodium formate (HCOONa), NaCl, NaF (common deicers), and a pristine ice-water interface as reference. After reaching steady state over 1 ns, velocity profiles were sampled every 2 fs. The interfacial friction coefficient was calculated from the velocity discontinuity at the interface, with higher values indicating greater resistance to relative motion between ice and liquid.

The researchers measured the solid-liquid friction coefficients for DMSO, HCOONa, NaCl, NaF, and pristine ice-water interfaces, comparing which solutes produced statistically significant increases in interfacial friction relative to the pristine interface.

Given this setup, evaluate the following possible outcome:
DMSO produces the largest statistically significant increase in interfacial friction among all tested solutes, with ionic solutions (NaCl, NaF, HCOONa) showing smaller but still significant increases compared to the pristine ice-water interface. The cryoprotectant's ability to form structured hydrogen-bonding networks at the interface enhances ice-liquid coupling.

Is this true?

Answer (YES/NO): NO